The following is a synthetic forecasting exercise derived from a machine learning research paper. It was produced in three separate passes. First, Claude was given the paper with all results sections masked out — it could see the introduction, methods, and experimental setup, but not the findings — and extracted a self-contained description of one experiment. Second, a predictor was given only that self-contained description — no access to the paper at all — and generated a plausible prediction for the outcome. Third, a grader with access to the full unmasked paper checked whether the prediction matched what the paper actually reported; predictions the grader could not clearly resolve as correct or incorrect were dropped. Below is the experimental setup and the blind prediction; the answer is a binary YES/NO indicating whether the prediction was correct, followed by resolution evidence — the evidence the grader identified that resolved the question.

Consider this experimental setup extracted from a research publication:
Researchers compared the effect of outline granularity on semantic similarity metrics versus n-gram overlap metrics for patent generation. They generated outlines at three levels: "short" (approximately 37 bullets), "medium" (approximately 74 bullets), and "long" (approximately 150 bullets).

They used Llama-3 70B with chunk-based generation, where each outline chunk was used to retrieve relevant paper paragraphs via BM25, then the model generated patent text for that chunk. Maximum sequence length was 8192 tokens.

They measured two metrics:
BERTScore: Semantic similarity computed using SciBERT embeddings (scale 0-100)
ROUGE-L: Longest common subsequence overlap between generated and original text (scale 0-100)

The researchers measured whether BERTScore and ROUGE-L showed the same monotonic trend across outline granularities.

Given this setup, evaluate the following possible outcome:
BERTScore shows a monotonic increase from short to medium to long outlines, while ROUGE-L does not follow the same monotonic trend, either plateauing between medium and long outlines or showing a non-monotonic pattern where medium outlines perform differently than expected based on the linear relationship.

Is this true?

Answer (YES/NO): YES